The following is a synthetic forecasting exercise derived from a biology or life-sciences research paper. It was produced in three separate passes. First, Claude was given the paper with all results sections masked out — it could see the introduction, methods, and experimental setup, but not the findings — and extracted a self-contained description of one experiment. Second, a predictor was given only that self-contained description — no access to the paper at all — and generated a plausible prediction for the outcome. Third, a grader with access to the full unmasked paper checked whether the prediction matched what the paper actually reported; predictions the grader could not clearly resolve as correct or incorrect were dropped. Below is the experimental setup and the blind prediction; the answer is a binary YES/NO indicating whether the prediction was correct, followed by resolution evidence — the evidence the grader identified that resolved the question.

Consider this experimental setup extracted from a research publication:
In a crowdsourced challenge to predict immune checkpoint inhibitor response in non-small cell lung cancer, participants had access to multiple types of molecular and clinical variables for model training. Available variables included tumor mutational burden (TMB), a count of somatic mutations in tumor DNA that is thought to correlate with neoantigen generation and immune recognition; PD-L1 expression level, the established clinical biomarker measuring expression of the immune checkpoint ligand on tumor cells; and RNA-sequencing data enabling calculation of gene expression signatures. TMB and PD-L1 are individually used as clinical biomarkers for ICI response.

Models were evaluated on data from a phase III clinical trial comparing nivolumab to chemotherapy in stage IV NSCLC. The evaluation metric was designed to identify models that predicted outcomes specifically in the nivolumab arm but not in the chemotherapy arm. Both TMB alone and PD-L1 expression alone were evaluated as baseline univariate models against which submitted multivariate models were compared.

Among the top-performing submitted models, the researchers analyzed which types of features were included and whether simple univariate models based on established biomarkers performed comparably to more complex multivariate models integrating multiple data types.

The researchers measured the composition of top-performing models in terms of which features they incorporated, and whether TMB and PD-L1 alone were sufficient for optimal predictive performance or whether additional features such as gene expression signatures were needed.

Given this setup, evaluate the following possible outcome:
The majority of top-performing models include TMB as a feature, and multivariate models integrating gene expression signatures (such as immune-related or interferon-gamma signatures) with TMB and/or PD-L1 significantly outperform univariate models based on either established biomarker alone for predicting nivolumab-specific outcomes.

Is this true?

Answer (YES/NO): YES